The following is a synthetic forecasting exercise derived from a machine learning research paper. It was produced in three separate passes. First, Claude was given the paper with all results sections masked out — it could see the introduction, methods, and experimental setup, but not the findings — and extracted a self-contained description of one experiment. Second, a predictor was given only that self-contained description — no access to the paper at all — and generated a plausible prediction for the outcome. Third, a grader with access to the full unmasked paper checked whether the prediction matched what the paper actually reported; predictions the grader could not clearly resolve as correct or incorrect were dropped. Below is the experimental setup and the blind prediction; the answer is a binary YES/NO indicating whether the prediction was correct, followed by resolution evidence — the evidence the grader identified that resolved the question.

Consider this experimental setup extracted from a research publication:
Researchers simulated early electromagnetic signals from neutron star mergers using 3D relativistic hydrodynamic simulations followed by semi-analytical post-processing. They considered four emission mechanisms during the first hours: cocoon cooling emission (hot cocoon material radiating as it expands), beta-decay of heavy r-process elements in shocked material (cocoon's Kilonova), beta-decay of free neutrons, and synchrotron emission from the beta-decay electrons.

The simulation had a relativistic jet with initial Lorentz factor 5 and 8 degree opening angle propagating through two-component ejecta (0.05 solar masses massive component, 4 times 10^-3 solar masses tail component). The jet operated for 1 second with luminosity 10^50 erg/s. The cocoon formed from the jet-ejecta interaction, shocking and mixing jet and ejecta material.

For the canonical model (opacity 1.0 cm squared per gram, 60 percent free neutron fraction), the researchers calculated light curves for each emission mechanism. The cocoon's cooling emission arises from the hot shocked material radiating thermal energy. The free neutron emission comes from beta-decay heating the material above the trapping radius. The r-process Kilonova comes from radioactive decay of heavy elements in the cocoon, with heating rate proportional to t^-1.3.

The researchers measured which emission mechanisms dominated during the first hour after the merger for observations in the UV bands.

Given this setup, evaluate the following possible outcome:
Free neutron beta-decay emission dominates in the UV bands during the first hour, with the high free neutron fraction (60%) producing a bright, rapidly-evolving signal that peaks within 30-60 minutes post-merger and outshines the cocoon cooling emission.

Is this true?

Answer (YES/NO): NO